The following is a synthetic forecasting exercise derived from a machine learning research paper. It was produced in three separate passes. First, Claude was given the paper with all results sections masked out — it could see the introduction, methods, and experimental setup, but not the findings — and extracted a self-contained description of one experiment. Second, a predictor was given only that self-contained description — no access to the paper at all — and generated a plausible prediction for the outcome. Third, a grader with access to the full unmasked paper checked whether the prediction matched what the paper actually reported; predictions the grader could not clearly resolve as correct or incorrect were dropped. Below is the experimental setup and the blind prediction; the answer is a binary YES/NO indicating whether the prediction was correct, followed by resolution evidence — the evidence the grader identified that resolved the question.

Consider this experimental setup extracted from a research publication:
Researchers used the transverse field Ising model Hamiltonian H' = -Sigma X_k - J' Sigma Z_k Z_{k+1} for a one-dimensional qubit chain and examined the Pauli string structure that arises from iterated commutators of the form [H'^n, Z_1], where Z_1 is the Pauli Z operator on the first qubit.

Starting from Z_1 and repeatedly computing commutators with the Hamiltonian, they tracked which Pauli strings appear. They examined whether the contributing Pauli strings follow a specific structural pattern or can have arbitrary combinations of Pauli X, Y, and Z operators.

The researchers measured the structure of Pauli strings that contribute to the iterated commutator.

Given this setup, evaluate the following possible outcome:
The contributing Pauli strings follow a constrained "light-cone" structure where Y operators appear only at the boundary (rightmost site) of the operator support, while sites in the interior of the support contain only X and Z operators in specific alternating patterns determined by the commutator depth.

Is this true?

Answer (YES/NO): NO